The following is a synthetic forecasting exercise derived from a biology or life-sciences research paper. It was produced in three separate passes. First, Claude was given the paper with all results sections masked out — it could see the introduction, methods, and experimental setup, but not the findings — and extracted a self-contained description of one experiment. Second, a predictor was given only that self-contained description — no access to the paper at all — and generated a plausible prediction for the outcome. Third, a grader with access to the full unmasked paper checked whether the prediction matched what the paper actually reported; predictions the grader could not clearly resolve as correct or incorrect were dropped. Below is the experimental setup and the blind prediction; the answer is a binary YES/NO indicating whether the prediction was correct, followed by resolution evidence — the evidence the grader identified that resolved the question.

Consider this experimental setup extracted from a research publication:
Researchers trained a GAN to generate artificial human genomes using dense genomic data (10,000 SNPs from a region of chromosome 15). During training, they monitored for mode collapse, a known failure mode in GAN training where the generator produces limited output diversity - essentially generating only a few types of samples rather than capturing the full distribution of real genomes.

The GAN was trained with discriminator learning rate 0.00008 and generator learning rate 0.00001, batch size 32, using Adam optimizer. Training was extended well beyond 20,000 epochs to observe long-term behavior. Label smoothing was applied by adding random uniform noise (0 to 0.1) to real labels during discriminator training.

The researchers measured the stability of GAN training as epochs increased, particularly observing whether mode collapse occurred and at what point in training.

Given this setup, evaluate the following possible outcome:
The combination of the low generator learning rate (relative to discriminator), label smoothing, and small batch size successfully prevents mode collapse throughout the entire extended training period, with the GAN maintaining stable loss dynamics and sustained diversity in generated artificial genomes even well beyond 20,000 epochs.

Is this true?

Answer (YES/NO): NO